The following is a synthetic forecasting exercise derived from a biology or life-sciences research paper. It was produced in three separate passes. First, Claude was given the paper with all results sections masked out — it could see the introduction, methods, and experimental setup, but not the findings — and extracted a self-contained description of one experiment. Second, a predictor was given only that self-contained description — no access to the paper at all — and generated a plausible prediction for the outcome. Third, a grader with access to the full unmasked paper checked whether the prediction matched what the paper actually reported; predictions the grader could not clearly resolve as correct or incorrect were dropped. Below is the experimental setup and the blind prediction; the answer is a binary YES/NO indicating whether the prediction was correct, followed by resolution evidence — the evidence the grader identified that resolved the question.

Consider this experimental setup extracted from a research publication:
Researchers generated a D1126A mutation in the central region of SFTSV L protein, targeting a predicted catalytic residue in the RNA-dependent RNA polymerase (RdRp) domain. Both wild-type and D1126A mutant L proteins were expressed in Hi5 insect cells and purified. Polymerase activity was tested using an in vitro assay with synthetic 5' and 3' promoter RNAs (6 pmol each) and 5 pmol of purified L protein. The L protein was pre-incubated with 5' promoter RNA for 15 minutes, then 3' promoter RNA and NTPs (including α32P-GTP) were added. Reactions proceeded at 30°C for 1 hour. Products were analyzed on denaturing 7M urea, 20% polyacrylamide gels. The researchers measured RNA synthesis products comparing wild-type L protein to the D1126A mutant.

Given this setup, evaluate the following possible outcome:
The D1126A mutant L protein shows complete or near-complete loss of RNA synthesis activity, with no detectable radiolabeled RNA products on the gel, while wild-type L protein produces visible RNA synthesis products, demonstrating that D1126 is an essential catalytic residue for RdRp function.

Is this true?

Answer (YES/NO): YES